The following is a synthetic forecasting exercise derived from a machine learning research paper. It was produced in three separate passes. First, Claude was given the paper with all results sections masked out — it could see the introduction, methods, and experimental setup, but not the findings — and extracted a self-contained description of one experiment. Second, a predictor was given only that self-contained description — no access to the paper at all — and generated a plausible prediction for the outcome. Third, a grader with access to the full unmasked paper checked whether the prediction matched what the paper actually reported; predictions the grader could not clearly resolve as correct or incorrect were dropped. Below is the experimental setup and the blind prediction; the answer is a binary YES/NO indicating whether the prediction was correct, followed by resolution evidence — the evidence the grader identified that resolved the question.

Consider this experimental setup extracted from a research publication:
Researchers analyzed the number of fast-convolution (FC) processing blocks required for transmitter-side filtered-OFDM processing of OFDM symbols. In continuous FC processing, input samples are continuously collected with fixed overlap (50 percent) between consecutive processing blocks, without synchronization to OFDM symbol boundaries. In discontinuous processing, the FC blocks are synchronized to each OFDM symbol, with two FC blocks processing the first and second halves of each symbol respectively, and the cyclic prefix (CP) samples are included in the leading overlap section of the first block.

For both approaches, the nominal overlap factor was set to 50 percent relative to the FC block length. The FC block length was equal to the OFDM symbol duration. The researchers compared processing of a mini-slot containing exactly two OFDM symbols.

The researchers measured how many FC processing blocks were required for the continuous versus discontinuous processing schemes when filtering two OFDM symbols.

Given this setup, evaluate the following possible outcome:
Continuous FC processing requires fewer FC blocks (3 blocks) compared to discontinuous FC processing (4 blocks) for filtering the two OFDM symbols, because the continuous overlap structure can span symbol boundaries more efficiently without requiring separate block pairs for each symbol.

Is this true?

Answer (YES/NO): NO